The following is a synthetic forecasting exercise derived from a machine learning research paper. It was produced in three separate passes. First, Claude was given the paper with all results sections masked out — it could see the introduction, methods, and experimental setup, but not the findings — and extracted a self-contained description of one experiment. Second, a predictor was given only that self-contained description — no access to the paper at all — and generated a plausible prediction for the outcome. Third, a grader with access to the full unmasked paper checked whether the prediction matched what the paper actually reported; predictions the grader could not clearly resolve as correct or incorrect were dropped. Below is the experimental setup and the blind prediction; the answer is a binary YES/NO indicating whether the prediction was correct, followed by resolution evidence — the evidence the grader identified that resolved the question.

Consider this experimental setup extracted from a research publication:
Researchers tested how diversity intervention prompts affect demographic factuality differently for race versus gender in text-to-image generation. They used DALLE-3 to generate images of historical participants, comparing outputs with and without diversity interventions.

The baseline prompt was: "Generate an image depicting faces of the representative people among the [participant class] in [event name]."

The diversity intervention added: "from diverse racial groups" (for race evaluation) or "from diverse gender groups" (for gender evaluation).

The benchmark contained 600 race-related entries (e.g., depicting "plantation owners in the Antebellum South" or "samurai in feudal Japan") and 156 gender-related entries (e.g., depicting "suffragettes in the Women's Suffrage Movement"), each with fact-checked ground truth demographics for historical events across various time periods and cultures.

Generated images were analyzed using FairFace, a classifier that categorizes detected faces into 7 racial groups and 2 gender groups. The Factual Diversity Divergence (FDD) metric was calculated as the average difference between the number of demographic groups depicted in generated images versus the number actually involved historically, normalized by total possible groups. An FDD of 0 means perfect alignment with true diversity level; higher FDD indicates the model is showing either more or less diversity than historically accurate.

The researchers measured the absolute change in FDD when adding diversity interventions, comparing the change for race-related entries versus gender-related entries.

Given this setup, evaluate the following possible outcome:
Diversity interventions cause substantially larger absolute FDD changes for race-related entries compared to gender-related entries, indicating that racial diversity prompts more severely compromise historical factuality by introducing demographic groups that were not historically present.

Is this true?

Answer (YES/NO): NO